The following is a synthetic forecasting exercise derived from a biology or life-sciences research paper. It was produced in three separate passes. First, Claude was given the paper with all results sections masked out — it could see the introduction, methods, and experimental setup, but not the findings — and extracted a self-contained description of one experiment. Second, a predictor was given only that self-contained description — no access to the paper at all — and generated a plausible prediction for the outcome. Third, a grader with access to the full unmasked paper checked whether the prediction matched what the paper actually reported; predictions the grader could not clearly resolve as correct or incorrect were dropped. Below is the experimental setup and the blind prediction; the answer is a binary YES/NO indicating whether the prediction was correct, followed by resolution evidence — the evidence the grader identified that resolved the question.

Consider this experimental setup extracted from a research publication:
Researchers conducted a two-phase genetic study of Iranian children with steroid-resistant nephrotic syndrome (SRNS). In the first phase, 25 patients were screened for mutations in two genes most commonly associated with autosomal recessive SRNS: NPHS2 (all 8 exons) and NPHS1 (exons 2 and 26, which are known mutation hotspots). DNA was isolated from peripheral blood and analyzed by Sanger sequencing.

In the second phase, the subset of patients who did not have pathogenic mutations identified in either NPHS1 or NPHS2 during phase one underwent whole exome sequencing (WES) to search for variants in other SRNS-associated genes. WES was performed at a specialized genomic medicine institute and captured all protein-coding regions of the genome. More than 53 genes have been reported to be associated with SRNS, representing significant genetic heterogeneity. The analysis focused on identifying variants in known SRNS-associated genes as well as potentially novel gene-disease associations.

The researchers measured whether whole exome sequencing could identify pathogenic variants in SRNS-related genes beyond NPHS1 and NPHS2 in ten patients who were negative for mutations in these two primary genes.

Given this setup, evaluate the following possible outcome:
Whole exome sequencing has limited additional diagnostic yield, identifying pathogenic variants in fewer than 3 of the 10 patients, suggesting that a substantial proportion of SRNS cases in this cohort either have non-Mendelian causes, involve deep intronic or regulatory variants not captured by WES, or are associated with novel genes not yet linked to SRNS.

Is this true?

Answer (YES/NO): NO